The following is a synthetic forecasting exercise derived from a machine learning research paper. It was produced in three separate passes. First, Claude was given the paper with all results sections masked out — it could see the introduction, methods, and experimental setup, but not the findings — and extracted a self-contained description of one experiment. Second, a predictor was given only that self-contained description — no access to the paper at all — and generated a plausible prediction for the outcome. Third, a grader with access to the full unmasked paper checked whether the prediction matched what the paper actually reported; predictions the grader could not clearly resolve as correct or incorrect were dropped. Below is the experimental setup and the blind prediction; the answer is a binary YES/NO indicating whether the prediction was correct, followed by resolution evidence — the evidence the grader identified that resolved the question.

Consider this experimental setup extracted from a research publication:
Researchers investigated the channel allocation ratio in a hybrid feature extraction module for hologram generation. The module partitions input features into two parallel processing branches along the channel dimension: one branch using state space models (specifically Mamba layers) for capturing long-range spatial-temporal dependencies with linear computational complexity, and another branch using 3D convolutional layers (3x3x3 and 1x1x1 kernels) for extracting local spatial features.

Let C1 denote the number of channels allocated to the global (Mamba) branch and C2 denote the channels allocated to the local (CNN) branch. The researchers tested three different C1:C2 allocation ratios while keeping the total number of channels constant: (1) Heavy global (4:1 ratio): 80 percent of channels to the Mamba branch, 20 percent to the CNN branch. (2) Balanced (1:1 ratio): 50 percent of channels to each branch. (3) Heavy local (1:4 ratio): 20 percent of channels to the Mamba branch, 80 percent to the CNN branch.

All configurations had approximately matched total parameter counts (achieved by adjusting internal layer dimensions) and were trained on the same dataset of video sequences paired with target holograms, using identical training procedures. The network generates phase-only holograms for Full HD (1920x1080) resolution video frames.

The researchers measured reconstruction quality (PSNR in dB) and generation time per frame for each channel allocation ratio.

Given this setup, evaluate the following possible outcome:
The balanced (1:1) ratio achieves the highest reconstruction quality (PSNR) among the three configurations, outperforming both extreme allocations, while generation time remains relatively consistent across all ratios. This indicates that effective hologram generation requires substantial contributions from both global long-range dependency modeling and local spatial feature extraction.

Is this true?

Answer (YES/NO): NO